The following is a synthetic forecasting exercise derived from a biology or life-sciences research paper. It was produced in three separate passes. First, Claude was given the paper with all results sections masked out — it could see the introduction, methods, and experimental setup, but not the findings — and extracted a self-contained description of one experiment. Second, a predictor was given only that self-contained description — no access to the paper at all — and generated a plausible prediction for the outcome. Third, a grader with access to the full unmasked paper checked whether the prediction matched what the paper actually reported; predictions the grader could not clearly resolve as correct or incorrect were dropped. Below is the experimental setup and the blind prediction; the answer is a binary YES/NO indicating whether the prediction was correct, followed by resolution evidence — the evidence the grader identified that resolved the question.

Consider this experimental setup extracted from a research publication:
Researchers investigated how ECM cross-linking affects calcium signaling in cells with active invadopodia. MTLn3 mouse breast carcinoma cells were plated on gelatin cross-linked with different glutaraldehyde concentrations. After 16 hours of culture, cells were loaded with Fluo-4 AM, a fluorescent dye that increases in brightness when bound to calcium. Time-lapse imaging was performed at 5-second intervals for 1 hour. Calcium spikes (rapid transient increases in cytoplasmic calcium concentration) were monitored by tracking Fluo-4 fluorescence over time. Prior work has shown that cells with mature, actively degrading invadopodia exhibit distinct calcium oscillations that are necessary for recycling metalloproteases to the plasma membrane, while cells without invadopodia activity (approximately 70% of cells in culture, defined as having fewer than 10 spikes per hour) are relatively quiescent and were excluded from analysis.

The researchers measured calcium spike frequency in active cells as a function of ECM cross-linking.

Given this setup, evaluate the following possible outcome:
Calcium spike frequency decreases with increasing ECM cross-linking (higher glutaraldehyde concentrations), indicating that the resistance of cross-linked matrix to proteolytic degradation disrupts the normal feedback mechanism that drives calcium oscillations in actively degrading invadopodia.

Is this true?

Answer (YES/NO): NO